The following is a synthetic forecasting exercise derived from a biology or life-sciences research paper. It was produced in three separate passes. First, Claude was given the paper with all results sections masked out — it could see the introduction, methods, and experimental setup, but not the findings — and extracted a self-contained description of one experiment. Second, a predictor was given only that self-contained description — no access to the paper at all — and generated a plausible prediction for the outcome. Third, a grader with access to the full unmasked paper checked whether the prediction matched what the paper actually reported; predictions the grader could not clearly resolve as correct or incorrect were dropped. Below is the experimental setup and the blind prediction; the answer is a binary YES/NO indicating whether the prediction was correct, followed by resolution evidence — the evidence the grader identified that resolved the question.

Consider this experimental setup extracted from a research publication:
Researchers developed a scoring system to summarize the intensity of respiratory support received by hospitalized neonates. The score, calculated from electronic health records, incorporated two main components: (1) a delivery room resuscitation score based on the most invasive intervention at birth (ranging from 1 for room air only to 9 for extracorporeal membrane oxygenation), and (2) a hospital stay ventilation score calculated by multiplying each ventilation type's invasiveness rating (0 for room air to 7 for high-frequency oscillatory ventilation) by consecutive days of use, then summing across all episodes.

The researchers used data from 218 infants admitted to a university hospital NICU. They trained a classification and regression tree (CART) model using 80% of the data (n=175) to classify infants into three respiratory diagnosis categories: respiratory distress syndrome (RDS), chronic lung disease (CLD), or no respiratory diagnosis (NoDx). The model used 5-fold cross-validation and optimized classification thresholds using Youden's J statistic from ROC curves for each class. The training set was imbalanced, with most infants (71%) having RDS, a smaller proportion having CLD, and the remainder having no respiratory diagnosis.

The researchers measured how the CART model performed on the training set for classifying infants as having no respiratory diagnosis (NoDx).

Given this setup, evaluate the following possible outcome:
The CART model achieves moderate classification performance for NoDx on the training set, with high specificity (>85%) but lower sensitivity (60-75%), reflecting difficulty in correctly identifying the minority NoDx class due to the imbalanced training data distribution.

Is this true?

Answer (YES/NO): NO